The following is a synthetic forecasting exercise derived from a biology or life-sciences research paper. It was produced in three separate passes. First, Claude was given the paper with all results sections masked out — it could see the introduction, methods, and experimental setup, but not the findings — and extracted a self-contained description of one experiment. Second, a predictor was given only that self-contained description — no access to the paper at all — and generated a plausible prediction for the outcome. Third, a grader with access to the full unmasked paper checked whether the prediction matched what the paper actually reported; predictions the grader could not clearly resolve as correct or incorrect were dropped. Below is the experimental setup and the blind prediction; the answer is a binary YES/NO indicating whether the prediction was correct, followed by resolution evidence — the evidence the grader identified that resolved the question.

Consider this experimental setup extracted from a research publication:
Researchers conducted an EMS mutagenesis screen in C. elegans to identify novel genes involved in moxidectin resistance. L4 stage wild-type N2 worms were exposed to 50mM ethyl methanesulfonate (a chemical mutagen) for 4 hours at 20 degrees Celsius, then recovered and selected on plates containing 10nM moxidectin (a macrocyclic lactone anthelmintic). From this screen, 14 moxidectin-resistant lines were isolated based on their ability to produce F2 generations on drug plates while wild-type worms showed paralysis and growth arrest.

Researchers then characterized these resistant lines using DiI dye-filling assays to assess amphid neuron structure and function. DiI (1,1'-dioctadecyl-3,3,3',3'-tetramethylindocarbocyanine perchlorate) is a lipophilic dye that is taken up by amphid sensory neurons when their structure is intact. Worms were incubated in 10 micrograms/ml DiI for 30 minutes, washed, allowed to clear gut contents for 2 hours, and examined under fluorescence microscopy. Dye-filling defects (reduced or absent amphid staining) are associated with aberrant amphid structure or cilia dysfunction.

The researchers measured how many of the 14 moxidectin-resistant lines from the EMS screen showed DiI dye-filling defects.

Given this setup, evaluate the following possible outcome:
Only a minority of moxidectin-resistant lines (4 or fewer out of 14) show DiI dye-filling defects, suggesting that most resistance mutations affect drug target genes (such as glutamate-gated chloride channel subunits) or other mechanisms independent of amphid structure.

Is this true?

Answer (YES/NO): NO